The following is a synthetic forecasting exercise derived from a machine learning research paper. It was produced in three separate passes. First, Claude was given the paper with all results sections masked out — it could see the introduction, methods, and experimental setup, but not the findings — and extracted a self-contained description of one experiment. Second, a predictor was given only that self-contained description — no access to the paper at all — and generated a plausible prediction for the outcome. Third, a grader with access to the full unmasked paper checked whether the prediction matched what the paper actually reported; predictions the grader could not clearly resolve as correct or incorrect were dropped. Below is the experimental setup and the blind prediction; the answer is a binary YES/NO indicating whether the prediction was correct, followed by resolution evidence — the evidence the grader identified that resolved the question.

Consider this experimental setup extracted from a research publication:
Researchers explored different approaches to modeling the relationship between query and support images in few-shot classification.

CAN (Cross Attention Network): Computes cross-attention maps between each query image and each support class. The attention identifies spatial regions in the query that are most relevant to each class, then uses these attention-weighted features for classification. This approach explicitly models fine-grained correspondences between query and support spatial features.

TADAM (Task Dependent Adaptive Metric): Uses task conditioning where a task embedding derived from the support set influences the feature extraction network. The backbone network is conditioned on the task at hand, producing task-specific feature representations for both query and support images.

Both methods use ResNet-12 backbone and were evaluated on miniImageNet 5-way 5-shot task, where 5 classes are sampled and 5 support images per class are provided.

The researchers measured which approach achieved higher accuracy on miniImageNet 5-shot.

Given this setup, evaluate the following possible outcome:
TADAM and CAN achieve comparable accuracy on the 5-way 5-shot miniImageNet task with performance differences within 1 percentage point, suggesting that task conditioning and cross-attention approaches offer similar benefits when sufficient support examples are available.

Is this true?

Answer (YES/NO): NO